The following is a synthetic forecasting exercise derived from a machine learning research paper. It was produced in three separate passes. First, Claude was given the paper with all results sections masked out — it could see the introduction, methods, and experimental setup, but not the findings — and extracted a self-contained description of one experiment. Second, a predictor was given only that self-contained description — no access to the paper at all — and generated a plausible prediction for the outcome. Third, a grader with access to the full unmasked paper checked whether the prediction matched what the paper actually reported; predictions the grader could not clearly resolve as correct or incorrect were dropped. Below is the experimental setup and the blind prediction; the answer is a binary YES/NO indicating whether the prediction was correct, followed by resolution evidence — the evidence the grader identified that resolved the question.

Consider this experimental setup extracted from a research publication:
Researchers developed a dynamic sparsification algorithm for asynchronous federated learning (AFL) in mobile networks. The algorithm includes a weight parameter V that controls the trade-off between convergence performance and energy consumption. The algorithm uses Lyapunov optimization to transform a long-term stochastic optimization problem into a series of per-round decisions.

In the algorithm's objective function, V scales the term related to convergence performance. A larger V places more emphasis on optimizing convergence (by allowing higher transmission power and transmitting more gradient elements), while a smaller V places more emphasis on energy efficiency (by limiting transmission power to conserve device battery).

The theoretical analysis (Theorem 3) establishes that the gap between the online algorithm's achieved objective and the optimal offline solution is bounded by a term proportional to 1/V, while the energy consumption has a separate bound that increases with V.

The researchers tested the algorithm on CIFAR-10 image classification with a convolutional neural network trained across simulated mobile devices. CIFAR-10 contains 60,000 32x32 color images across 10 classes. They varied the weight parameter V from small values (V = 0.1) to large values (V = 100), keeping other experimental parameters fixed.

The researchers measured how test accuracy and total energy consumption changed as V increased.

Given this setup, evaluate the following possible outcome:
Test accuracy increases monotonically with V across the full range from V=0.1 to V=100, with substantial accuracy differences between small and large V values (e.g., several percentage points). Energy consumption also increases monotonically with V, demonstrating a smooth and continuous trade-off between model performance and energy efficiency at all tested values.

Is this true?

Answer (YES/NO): NO